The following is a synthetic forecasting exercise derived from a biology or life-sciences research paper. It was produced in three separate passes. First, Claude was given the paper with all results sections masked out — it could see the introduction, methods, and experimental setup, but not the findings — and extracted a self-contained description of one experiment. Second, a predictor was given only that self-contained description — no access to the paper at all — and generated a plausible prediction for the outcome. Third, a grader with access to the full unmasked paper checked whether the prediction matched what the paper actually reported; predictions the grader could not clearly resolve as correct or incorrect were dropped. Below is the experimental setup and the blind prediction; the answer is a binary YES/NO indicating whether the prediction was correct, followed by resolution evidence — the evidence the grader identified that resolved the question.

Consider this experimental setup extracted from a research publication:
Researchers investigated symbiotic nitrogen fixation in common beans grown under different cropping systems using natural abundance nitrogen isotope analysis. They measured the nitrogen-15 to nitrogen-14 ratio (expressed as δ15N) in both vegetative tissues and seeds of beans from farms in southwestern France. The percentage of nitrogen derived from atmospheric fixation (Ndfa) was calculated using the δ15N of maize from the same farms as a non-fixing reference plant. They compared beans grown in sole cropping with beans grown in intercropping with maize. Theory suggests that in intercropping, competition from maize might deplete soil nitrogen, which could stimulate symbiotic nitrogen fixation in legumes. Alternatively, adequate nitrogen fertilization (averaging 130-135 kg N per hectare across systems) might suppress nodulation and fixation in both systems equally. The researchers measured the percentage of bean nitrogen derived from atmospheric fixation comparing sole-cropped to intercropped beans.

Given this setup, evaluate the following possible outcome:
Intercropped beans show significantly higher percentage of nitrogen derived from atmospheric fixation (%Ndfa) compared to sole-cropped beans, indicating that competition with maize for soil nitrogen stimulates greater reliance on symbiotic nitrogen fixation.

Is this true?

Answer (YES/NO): NO